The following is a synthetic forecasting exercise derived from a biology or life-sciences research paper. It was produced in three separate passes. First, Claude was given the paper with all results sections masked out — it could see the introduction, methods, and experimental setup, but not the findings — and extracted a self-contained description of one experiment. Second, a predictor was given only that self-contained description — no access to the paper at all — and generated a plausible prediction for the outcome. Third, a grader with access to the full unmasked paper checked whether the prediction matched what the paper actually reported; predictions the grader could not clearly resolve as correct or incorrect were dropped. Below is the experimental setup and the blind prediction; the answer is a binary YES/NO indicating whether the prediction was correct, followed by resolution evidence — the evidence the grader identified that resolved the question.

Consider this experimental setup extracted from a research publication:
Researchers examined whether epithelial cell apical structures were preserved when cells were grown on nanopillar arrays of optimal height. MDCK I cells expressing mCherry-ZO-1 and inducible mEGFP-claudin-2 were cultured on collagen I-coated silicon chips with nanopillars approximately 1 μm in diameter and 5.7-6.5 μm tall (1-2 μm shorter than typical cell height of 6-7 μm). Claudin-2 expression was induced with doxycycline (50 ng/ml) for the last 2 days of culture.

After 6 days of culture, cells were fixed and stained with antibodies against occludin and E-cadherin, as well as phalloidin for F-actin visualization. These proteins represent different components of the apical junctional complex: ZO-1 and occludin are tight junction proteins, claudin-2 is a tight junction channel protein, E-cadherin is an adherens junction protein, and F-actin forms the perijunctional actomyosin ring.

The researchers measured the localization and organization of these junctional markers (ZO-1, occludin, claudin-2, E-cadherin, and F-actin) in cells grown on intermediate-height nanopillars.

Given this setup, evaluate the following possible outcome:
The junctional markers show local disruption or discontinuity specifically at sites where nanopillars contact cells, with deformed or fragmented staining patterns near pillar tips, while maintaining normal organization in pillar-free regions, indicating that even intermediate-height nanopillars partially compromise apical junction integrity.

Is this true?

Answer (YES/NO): NO